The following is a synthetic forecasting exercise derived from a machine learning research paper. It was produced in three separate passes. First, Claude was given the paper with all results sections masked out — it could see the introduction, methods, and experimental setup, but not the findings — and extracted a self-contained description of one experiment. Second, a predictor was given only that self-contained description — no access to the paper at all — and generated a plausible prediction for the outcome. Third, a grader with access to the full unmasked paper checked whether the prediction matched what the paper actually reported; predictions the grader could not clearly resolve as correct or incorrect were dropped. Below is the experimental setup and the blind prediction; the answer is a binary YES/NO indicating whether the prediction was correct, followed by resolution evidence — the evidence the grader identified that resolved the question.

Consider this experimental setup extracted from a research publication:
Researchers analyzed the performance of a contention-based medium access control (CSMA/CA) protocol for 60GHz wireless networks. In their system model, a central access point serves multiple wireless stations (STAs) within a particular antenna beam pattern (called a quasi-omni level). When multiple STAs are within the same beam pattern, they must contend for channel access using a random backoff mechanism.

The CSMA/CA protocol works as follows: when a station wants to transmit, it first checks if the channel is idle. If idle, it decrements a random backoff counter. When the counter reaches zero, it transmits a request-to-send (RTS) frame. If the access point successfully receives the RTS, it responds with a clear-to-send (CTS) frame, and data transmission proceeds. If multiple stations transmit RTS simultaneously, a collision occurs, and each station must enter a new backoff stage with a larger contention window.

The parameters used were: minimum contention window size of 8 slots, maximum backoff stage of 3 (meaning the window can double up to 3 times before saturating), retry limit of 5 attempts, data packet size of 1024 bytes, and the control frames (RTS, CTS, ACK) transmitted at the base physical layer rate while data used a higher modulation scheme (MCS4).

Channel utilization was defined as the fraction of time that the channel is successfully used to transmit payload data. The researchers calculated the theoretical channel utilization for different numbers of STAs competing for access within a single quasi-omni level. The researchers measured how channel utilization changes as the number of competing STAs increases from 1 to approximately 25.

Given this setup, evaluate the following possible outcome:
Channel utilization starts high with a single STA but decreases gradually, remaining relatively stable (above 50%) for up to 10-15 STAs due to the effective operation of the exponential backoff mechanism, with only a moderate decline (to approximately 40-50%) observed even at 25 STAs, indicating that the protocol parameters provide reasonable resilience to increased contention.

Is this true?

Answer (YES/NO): NO